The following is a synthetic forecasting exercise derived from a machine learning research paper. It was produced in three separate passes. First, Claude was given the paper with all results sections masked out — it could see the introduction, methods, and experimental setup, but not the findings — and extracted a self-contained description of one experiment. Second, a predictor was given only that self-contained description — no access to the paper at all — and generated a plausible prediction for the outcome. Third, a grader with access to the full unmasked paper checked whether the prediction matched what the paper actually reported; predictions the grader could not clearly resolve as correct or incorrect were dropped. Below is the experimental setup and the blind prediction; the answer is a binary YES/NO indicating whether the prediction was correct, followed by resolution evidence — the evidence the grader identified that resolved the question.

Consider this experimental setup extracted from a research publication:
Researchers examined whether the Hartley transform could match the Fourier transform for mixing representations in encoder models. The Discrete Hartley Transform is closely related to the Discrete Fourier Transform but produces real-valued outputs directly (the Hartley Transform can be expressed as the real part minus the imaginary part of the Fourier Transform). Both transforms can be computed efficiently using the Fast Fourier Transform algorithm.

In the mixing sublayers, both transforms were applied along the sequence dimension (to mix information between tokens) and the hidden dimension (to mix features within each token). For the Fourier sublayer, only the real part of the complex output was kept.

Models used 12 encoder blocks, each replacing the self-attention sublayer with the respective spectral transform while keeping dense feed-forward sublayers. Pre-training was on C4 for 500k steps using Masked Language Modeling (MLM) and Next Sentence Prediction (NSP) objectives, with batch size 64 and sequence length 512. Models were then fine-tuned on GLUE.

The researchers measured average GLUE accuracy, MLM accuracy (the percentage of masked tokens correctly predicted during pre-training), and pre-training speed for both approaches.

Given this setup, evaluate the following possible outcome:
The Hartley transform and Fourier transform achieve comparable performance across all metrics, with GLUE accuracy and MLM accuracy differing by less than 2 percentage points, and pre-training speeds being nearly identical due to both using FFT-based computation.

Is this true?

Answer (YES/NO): NO